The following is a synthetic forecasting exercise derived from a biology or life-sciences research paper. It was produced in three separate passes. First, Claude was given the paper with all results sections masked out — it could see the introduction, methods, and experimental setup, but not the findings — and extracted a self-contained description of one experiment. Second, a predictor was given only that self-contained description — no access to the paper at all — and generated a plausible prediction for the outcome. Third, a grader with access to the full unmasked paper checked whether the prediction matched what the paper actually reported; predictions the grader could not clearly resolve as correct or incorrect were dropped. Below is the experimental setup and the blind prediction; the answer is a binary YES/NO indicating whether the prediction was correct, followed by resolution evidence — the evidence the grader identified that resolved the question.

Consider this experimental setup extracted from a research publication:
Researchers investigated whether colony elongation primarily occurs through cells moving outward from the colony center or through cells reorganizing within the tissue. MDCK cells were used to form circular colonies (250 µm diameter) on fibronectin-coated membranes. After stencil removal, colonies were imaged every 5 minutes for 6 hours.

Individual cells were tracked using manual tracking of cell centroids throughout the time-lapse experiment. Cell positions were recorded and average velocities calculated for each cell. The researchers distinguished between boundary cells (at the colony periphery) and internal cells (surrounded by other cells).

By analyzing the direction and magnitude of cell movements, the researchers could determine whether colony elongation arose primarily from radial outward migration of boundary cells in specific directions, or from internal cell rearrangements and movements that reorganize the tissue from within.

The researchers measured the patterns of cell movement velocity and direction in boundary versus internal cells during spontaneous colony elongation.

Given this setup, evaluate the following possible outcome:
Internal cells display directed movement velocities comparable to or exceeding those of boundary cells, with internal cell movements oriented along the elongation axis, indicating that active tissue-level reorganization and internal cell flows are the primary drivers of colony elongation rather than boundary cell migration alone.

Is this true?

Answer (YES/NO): NO